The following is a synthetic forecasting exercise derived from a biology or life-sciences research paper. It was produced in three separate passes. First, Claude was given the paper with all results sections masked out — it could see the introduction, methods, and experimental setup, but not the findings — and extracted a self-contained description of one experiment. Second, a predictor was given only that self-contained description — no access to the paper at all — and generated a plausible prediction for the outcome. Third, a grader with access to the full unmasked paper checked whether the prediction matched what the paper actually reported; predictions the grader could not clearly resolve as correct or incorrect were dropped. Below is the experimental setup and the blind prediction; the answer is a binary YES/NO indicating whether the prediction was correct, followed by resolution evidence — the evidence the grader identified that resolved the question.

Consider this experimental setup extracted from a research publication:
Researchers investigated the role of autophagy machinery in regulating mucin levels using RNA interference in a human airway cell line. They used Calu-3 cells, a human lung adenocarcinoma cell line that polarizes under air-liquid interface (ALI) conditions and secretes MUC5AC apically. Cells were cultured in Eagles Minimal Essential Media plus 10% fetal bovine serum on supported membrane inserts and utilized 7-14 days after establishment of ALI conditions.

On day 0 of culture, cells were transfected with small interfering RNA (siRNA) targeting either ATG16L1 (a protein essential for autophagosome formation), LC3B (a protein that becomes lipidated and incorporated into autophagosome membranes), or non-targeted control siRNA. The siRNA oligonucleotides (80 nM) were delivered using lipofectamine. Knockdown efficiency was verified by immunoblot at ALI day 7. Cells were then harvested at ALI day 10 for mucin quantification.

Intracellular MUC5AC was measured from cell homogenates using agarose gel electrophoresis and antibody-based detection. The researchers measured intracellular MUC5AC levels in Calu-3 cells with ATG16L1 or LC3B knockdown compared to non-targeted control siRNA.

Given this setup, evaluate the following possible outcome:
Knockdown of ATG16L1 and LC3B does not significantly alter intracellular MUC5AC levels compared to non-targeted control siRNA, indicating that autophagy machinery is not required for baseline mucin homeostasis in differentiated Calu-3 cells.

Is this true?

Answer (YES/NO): NO